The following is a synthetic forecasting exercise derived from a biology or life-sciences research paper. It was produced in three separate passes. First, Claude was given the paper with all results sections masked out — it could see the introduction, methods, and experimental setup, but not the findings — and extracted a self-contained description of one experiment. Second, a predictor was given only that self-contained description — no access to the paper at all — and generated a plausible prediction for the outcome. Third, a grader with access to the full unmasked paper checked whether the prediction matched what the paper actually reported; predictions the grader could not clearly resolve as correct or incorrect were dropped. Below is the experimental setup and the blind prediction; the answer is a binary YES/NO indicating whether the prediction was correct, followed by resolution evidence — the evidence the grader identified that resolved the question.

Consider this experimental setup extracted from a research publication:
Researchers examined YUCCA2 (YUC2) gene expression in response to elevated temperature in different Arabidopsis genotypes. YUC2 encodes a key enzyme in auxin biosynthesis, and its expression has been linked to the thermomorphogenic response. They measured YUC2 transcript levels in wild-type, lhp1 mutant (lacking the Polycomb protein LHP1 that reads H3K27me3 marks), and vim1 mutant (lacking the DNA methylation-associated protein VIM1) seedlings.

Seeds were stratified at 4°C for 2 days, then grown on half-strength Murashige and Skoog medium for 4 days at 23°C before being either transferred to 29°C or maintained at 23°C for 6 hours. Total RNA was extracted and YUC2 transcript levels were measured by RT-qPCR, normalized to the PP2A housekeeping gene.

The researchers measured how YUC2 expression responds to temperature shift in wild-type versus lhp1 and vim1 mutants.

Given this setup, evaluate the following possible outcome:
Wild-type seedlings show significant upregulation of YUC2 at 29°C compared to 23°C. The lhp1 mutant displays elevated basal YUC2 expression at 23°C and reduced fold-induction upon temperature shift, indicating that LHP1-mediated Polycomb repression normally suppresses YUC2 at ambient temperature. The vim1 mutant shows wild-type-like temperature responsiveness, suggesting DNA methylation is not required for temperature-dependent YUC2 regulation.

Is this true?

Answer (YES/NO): NO